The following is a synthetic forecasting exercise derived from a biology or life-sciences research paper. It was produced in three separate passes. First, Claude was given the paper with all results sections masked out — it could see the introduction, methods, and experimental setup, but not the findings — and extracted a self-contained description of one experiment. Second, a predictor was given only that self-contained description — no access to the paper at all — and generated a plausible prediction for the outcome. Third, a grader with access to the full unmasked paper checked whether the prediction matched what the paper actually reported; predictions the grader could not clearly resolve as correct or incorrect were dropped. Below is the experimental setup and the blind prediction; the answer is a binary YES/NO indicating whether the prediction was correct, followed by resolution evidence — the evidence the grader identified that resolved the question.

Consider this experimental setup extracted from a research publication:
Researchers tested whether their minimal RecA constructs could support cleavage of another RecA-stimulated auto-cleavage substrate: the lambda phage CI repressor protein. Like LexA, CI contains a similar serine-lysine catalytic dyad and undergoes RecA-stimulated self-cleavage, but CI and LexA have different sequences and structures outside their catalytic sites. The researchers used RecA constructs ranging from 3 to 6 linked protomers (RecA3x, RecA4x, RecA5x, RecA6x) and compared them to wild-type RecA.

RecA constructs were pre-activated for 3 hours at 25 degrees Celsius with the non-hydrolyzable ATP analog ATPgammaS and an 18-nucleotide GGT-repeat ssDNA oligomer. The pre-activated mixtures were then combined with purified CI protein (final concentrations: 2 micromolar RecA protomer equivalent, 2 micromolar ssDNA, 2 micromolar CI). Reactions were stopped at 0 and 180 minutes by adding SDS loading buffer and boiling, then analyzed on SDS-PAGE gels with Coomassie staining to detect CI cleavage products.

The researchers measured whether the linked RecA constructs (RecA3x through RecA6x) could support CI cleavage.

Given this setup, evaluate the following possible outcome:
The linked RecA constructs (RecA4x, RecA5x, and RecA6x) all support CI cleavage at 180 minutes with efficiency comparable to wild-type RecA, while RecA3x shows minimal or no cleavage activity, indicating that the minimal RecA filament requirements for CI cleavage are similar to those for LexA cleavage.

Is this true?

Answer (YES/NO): NO